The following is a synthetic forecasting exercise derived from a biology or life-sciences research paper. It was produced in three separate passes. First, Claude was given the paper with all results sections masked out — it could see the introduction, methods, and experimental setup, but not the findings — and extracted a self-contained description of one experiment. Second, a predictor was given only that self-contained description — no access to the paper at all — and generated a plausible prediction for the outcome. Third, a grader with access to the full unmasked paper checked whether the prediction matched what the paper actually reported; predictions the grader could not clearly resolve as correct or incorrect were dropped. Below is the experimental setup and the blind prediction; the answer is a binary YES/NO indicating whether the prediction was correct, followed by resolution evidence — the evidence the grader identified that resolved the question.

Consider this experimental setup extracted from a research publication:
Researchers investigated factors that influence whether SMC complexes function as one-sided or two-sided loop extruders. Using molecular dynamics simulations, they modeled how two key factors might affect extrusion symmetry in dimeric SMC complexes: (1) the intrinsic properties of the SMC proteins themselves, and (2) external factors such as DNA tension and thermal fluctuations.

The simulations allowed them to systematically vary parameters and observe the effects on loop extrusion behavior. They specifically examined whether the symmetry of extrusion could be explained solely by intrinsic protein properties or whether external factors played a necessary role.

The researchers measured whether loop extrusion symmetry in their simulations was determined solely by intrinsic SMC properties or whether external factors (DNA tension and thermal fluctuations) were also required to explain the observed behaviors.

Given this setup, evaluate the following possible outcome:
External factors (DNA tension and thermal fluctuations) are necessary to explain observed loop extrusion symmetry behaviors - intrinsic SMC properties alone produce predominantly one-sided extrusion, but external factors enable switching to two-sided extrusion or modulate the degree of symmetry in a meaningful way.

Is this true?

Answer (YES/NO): NO